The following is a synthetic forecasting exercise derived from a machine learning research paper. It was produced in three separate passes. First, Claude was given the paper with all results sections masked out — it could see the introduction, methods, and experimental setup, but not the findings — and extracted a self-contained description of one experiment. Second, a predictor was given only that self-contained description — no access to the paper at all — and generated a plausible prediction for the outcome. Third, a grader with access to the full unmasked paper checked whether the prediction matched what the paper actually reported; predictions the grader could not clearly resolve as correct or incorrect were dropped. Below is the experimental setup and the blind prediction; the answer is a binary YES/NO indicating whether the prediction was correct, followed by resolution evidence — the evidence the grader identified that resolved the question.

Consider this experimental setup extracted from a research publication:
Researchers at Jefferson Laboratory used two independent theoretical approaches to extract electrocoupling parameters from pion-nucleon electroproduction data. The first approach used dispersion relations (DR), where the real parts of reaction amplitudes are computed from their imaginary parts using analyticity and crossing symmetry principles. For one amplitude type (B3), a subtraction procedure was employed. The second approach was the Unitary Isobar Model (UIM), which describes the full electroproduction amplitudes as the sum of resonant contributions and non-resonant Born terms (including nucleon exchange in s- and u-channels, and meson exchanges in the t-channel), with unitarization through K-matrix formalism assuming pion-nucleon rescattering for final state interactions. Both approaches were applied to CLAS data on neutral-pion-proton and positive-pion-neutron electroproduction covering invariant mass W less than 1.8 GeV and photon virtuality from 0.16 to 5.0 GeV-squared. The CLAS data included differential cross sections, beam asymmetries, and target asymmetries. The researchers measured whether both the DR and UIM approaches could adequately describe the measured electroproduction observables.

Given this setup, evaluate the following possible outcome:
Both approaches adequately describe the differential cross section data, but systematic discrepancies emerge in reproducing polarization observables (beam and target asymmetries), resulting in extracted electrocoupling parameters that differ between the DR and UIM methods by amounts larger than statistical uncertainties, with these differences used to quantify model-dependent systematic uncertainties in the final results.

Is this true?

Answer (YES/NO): NO